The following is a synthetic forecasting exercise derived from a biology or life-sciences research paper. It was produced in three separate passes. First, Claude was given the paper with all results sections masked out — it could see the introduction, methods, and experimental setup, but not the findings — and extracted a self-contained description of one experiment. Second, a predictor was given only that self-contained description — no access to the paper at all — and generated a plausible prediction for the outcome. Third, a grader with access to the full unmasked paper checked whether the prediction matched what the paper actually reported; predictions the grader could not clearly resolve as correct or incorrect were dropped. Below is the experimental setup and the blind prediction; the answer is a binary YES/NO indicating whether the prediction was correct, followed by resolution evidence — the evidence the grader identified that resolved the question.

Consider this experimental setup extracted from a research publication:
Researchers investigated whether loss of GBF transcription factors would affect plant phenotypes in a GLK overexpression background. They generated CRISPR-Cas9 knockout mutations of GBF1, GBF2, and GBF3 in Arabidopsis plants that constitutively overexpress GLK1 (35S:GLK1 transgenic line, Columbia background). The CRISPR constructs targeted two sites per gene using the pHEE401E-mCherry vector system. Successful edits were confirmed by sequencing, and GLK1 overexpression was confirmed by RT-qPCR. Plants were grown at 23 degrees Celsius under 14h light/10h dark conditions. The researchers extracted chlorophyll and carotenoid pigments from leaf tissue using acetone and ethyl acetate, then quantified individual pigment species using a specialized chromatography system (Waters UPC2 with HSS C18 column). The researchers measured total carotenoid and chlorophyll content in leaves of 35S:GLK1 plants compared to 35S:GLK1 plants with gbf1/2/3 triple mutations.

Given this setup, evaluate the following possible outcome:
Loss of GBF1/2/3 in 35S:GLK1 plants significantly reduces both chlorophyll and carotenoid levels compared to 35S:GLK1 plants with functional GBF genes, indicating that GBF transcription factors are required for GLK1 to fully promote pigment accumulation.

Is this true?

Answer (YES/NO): YES